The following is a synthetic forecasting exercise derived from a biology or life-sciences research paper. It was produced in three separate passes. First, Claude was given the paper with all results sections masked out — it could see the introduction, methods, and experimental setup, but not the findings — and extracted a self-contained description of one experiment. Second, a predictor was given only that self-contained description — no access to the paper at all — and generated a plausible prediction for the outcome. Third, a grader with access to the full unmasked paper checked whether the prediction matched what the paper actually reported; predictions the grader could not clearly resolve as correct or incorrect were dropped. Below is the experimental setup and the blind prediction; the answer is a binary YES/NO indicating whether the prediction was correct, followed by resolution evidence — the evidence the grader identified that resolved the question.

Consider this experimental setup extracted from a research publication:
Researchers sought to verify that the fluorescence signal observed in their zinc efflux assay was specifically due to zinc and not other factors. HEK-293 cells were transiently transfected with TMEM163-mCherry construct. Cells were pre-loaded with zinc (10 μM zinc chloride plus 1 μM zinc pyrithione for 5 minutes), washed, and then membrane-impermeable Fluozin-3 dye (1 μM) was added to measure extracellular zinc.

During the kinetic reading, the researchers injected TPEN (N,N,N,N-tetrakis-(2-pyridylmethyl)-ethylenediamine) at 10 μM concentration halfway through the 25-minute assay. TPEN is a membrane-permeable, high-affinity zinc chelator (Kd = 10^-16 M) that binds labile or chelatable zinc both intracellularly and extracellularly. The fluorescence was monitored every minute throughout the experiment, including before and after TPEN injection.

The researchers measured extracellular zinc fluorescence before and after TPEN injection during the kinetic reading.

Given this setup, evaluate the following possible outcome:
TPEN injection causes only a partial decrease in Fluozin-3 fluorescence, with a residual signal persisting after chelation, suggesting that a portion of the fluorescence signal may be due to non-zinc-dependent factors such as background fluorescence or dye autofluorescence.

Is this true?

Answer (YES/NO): NO